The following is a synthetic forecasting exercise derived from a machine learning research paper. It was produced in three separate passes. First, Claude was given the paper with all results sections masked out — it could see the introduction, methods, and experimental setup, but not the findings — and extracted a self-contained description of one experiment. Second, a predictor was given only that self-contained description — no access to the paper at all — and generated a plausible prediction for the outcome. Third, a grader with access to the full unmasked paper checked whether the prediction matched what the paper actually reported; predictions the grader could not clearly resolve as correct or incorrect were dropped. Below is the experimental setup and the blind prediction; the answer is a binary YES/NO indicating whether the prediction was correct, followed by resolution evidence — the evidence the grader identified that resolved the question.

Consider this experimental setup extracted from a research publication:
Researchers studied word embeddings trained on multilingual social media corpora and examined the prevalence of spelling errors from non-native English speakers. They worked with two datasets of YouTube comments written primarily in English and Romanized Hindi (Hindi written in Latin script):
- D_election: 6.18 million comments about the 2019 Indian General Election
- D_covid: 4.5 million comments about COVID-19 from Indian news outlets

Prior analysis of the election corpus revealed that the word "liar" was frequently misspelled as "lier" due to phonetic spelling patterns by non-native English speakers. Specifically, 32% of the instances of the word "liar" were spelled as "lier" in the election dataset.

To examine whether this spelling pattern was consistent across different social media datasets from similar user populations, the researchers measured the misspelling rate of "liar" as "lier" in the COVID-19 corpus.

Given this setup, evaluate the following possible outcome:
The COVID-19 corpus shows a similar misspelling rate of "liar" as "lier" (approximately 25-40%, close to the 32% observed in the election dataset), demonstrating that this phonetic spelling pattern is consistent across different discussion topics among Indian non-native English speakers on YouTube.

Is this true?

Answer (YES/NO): YES